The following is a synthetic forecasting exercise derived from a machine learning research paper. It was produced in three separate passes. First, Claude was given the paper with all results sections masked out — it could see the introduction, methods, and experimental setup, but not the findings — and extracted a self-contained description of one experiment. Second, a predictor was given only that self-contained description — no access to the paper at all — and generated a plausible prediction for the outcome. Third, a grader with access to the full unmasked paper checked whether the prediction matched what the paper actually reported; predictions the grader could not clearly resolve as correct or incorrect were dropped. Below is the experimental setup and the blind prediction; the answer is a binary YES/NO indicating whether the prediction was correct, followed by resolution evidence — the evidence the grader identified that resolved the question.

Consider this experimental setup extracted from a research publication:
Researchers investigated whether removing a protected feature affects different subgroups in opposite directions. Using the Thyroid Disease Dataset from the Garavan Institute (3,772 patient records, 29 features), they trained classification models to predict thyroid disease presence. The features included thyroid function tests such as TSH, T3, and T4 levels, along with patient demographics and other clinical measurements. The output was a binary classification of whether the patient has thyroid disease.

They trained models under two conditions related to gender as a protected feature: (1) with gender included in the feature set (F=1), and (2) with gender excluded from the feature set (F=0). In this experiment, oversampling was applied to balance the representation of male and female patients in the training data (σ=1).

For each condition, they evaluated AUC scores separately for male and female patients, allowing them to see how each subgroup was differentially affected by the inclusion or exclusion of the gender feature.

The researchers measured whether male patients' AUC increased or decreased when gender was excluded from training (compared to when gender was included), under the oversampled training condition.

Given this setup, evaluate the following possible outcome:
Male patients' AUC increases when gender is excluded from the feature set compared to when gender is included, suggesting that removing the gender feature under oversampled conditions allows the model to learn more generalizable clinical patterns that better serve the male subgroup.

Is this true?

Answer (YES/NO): YES